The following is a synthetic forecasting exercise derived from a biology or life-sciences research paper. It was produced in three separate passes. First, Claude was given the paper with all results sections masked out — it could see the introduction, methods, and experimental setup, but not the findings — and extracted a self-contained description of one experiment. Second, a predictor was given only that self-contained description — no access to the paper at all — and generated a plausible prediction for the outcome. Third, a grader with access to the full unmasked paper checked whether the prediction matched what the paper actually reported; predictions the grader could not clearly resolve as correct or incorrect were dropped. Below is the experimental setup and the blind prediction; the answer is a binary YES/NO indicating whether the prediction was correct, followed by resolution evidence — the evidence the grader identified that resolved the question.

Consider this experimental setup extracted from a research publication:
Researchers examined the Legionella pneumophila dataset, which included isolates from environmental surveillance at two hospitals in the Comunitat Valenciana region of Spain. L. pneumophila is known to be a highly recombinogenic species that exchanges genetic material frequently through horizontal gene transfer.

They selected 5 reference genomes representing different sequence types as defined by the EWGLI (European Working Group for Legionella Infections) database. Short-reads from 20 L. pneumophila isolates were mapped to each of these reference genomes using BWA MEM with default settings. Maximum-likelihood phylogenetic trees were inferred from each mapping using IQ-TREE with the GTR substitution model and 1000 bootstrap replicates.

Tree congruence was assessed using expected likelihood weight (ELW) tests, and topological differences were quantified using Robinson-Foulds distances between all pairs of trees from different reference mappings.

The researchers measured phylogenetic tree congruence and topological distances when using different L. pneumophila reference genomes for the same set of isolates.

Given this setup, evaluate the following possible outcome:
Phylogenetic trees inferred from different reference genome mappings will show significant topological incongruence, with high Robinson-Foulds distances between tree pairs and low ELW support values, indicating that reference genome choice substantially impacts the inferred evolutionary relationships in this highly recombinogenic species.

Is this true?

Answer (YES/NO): YES